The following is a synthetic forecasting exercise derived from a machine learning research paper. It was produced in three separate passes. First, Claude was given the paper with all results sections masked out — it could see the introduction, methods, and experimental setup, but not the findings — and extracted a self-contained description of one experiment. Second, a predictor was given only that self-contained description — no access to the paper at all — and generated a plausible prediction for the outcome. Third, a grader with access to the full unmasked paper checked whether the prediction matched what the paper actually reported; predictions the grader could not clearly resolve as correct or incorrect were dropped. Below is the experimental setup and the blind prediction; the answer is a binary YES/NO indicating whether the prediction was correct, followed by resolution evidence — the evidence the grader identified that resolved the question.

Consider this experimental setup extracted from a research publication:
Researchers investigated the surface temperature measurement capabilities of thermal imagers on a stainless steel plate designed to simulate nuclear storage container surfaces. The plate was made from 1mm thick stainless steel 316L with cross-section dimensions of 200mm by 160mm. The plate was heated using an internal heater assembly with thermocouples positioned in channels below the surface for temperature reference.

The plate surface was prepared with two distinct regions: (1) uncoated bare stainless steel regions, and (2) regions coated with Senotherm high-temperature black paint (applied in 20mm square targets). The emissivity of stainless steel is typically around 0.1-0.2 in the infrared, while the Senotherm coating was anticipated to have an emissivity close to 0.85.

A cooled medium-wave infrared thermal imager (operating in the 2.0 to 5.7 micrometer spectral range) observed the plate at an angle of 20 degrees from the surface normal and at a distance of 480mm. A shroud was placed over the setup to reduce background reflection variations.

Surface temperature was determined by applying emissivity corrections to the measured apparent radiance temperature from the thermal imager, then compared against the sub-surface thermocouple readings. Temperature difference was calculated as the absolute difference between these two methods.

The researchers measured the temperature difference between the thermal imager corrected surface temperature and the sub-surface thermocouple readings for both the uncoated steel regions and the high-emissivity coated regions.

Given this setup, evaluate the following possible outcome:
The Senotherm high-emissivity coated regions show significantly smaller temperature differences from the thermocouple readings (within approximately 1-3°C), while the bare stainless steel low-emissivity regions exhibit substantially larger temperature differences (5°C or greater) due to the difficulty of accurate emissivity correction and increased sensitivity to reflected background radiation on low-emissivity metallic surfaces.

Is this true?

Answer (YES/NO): YES